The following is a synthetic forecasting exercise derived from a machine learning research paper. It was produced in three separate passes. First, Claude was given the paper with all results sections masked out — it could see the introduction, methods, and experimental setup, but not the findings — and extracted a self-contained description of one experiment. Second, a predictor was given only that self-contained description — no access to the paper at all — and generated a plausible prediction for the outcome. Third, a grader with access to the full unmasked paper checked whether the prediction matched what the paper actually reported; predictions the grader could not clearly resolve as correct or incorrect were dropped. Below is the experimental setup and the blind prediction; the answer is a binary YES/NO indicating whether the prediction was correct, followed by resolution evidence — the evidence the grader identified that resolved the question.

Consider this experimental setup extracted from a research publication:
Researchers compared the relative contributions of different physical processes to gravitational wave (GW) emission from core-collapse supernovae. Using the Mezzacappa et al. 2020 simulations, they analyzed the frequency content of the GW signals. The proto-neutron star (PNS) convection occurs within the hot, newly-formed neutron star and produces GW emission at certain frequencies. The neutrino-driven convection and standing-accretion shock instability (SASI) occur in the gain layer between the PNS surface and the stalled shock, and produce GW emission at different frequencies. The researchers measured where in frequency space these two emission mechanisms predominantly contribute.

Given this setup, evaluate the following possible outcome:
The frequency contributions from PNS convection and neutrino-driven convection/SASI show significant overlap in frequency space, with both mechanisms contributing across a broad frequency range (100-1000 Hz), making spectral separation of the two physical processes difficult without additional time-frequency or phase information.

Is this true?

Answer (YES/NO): NO